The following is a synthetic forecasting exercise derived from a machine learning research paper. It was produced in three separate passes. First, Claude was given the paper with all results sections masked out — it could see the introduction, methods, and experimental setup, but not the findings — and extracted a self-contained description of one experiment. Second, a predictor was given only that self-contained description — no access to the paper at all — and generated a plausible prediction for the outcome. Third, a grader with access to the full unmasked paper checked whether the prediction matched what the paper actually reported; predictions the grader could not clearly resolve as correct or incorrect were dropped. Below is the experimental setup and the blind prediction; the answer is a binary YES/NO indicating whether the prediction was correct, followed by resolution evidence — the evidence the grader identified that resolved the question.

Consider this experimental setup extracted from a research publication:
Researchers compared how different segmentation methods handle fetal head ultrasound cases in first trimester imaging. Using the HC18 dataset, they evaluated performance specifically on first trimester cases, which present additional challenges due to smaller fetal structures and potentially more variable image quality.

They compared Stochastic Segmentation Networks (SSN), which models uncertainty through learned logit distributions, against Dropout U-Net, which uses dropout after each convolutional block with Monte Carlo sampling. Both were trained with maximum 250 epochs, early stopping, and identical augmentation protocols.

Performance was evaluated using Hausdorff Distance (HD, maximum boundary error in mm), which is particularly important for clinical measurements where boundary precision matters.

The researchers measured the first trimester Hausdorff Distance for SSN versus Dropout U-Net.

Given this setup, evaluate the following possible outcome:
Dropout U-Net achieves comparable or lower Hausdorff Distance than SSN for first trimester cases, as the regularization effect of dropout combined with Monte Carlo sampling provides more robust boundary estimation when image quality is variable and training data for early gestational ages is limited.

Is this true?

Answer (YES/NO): YES